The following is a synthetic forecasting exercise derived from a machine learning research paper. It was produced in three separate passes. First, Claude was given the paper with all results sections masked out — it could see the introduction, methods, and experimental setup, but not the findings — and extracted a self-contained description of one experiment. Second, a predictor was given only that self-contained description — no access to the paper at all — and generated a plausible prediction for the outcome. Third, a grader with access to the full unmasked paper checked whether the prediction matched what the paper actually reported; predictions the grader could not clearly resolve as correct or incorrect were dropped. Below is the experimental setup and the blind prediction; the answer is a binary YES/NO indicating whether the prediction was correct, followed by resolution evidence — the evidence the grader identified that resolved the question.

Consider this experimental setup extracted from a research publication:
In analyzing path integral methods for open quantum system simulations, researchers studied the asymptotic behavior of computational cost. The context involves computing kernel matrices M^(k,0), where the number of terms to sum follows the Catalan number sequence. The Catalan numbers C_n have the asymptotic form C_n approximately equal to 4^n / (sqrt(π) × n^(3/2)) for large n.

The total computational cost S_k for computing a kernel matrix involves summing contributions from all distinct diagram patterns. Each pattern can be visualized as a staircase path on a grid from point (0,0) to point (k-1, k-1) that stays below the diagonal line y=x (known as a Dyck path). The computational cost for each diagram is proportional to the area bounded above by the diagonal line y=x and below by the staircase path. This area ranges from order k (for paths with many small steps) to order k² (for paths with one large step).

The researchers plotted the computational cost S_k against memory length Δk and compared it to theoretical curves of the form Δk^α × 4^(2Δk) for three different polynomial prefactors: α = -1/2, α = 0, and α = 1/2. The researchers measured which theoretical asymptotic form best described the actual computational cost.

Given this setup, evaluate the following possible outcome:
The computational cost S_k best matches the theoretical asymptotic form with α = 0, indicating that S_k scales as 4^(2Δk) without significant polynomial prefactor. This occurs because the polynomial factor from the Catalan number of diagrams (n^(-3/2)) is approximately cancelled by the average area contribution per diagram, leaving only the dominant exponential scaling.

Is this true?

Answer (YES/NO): YES